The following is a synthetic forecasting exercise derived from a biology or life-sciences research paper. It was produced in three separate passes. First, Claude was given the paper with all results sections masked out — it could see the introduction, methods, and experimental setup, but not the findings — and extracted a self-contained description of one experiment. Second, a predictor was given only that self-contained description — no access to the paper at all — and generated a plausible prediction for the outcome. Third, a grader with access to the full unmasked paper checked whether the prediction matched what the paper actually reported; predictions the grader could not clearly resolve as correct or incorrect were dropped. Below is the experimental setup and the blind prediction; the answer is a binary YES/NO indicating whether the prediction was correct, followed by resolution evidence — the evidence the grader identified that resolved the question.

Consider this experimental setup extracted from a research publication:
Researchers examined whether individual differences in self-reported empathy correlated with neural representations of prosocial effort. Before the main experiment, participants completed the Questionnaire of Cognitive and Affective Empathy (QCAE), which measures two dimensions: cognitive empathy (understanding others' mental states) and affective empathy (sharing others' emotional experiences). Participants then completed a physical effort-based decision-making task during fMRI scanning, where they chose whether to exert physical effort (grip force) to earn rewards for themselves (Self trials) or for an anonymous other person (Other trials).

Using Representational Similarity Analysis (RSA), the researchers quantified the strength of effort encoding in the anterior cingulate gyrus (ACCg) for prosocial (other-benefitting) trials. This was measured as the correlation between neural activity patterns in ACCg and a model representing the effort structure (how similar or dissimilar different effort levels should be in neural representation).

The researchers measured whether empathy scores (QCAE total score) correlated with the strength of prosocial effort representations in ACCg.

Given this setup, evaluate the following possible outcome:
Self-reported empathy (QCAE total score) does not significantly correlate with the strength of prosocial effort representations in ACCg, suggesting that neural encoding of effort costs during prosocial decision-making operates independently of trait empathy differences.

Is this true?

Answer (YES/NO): NO